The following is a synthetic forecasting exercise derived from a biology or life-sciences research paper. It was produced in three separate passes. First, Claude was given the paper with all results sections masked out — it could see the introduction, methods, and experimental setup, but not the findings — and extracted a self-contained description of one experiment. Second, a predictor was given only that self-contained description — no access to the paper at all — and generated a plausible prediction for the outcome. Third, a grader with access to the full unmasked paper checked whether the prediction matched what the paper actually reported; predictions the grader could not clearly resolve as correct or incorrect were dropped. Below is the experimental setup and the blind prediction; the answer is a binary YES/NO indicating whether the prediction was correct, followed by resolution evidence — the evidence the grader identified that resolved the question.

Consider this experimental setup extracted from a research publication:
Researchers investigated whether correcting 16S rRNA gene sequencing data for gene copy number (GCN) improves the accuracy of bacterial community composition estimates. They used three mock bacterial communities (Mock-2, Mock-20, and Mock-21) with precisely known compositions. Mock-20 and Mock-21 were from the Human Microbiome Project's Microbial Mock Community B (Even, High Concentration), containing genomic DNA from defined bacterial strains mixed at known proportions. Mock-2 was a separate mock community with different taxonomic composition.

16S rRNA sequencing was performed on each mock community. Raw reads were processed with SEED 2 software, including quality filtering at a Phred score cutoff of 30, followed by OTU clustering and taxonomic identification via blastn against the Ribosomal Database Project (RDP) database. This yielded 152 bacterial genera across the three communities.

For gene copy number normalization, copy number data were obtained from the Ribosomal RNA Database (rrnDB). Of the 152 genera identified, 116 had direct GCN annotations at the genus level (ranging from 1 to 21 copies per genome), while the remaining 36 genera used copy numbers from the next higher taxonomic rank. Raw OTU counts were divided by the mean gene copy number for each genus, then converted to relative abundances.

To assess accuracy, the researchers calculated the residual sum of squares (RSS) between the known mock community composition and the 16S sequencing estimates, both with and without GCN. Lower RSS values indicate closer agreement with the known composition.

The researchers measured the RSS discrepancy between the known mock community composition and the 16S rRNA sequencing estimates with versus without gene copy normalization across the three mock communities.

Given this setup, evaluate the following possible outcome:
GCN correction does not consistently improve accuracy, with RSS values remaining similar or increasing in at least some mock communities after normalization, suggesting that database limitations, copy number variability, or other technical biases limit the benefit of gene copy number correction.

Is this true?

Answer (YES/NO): YES